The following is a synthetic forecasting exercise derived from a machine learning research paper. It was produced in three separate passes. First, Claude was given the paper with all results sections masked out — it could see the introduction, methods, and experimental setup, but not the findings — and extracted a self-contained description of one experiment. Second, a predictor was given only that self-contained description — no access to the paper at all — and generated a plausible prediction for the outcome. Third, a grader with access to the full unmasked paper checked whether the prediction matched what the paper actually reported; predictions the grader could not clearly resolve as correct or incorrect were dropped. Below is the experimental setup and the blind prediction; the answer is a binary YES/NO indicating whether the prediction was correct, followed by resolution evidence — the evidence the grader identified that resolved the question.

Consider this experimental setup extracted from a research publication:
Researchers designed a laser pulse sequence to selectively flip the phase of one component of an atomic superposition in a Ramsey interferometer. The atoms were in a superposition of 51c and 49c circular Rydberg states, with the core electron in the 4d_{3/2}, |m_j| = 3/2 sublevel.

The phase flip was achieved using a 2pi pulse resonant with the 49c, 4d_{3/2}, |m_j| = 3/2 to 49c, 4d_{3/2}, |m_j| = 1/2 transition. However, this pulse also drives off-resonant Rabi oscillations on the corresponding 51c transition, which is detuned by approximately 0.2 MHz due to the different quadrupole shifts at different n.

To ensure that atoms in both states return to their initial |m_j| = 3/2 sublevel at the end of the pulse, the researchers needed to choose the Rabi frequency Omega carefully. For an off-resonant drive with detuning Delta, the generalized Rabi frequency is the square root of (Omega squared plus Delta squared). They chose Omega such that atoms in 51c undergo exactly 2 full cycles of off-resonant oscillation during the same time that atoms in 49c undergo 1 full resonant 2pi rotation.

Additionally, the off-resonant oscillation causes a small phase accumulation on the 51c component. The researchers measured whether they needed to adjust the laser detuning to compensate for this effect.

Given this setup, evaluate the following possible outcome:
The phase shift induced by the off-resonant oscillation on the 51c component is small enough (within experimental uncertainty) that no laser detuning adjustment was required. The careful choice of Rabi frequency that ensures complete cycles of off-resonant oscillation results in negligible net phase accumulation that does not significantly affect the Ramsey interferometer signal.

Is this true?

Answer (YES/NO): NO